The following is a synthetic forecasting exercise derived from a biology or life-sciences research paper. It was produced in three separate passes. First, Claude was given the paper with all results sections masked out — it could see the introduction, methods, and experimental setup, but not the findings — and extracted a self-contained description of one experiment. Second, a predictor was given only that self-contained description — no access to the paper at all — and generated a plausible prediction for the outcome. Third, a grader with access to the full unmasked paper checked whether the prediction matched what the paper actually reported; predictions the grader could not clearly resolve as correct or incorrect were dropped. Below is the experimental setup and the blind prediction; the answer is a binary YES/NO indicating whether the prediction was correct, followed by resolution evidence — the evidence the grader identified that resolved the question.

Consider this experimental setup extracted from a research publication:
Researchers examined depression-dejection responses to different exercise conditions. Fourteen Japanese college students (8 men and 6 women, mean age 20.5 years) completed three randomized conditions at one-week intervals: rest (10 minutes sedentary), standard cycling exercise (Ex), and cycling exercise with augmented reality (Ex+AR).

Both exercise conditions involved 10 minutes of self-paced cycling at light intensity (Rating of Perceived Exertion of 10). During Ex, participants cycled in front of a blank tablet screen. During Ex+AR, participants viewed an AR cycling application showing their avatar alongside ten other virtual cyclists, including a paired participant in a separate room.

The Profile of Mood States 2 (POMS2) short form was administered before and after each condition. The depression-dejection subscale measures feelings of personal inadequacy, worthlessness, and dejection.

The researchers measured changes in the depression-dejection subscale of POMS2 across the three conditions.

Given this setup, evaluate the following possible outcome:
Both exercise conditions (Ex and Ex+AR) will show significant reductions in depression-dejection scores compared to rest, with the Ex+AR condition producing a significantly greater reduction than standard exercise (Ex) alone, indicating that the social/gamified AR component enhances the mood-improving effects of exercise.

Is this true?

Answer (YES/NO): NO